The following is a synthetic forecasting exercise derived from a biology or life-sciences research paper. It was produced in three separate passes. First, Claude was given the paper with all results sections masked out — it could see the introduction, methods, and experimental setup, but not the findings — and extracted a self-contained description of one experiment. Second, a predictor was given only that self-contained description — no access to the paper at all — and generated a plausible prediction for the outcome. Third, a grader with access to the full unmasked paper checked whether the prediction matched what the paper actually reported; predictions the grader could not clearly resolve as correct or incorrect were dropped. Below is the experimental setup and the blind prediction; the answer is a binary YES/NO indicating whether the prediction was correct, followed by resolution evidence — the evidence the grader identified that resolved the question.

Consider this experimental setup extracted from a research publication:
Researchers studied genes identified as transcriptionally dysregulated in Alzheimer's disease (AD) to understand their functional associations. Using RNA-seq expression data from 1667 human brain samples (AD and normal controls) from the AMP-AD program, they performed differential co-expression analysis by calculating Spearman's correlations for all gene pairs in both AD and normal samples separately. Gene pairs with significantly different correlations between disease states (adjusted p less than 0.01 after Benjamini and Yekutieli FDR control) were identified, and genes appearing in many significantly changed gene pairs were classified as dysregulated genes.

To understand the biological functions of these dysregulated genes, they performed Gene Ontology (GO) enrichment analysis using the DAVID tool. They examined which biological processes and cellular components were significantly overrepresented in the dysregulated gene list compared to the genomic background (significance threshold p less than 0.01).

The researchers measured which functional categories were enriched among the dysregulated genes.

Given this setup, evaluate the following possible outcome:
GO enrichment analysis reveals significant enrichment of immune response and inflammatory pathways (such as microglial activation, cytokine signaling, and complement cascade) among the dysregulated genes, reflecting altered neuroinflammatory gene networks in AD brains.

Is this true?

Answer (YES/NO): NO